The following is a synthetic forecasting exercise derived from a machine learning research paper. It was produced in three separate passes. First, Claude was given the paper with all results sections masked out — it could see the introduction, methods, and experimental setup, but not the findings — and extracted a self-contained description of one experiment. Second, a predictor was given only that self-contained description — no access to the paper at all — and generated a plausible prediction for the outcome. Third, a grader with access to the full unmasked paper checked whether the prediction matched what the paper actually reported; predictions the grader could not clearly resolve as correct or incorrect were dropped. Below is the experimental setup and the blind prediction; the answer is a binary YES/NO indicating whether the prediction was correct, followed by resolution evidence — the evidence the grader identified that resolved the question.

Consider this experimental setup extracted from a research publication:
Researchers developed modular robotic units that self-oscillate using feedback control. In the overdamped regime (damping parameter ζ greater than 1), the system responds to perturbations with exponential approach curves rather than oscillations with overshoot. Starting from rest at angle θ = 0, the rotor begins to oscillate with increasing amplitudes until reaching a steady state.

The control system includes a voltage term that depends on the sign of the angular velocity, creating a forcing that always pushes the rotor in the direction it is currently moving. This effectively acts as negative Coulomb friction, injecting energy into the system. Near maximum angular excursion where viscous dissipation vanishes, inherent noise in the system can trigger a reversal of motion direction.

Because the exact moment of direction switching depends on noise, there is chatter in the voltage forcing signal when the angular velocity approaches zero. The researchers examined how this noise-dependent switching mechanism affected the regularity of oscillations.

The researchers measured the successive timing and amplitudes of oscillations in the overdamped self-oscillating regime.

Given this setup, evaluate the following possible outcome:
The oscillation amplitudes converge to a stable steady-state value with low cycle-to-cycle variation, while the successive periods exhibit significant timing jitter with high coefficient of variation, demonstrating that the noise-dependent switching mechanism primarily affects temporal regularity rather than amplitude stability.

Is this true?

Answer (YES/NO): NO